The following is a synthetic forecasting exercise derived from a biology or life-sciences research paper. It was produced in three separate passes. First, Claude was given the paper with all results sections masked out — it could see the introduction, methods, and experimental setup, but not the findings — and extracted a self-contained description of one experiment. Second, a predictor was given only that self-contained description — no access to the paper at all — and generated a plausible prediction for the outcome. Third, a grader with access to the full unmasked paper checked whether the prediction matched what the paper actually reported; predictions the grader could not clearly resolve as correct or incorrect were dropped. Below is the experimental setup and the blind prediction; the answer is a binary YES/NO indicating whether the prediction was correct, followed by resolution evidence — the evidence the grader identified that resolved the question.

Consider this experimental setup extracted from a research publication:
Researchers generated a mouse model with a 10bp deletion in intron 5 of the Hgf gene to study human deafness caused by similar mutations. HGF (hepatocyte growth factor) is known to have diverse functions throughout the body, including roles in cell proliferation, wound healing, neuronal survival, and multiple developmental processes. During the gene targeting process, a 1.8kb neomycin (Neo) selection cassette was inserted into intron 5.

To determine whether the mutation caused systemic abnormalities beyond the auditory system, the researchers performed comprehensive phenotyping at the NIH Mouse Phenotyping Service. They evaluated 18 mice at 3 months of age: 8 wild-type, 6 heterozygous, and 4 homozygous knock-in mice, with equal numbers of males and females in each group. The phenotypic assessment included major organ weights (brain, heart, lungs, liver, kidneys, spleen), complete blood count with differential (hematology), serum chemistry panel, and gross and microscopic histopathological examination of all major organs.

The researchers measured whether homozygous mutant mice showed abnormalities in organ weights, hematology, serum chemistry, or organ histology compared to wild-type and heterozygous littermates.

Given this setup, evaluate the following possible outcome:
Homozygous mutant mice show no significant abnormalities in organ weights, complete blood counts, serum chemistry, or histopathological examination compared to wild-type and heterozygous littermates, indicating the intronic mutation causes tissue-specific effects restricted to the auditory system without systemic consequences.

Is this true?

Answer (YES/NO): YES